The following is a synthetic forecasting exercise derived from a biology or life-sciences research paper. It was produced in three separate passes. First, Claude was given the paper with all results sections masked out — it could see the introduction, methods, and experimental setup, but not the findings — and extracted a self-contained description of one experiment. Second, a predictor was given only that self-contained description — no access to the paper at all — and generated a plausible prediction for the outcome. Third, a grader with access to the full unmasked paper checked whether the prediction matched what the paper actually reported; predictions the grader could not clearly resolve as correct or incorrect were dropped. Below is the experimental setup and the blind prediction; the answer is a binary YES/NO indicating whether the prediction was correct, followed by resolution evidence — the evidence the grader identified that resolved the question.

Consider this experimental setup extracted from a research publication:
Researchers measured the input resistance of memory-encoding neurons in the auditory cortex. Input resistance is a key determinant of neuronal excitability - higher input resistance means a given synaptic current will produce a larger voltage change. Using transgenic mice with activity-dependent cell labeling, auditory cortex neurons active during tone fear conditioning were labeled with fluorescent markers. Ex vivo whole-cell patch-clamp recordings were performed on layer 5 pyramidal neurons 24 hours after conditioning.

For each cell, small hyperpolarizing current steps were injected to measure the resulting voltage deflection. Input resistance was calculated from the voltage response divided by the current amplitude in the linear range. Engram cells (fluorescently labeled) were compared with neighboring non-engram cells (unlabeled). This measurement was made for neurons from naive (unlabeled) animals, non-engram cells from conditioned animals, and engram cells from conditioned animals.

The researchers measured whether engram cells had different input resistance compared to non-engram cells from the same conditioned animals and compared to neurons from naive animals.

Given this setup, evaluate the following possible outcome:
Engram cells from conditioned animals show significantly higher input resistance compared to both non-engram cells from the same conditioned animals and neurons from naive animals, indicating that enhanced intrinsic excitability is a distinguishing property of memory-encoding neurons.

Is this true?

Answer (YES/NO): NO